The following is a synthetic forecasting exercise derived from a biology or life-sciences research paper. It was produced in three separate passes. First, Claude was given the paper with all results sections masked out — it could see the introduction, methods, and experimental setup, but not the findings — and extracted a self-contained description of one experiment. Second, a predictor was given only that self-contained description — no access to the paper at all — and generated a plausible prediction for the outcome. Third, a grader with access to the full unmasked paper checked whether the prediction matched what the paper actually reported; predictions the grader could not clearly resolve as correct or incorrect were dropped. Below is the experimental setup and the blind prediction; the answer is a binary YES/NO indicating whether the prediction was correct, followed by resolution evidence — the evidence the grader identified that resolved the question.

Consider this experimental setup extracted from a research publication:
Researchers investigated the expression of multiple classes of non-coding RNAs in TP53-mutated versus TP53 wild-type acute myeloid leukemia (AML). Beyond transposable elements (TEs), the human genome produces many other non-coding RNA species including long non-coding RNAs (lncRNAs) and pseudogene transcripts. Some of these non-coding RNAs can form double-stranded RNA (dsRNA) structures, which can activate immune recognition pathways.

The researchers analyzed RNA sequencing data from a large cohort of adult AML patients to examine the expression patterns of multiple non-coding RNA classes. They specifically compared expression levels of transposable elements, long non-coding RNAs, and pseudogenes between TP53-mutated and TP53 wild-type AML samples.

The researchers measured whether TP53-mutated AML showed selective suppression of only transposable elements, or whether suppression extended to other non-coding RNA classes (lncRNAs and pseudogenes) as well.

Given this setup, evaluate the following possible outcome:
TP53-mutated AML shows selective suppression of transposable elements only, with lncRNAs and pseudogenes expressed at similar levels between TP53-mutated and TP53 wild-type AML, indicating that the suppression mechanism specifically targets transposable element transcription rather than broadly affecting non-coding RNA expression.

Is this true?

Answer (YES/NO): NO